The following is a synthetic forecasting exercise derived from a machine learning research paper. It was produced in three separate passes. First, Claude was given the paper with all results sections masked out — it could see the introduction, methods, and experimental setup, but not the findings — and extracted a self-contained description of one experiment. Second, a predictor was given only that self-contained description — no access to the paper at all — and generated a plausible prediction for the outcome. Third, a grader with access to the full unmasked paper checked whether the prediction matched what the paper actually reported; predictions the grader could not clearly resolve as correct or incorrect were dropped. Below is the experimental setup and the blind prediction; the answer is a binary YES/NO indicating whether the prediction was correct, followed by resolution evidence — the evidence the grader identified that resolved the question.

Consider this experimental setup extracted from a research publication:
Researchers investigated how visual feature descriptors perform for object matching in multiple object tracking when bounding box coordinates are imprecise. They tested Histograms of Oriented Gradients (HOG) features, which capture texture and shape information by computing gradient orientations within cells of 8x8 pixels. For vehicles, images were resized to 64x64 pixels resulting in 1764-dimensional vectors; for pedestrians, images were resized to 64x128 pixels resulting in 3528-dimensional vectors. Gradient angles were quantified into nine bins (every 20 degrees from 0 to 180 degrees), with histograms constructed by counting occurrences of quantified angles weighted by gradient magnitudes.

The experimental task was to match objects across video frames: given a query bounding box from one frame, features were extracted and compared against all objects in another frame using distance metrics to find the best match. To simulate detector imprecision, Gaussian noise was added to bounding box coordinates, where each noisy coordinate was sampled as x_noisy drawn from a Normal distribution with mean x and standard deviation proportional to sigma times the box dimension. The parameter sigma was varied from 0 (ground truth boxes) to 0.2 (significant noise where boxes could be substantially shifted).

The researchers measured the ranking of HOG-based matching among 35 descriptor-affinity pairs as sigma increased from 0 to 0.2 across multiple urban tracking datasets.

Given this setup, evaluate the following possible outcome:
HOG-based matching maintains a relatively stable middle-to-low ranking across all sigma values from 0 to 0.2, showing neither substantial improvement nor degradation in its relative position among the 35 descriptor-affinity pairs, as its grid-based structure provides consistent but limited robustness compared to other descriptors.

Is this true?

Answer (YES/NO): NO